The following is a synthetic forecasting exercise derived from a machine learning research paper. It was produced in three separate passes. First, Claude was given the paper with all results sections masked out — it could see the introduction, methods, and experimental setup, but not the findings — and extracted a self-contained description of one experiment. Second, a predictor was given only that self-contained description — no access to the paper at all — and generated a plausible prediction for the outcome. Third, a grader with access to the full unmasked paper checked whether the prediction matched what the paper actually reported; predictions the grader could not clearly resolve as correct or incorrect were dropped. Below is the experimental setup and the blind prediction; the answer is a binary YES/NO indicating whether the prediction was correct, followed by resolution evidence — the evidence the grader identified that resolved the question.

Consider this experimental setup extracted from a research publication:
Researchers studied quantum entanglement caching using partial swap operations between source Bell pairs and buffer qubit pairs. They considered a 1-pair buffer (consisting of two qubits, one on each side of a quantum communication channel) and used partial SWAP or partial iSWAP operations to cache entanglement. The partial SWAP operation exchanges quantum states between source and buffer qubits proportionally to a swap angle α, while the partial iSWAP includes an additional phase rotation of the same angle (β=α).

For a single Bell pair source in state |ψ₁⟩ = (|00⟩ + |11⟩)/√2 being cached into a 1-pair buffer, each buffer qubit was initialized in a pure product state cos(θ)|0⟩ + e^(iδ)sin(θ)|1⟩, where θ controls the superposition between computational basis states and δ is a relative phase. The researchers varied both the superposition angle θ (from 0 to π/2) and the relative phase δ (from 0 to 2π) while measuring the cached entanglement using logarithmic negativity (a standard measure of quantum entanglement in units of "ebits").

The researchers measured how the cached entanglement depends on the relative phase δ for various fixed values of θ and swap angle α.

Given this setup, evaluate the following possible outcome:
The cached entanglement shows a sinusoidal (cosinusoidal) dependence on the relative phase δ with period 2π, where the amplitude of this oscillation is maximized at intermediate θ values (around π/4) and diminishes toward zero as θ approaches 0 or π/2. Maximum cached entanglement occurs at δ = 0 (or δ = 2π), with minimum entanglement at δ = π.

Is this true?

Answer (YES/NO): NO